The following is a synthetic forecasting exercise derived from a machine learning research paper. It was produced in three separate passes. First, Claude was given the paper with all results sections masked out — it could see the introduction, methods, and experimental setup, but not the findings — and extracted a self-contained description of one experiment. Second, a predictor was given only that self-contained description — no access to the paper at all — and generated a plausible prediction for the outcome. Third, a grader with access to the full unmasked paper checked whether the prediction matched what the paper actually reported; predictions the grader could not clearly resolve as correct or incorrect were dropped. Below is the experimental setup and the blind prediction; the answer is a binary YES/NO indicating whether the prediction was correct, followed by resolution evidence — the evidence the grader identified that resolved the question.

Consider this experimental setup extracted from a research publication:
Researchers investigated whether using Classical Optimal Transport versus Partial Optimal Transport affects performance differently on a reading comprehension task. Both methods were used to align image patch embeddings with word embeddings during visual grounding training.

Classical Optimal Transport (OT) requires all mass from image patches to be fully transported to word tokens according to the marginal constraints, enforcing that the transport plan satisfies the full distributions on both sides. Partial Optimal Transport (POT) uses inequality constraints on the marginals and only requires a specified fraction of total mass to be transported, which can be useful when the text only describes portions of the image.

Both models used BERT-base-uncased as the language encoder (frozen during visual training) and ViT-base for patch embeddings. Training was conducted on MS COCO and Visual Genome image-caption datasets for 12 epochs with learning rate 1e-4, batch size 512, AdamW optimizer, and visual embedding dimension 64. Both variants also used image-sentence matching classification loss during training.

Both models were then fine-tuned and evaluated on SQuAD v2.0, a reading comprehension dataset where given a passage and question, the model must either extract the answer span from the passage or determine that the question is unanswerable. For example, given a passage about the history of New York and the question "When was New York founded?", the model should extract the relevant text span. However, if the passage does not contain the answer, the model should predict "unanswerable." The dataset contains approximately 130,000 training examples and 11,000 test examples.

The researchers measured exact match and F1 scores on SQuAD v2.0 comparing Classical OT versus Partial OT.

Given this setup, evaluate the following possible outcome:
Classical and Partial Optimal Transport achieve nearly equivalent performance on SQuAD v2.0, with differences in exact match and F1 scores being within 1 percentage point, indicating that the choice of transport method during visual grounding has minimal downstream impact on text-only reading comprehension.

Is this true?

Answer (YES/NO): NO